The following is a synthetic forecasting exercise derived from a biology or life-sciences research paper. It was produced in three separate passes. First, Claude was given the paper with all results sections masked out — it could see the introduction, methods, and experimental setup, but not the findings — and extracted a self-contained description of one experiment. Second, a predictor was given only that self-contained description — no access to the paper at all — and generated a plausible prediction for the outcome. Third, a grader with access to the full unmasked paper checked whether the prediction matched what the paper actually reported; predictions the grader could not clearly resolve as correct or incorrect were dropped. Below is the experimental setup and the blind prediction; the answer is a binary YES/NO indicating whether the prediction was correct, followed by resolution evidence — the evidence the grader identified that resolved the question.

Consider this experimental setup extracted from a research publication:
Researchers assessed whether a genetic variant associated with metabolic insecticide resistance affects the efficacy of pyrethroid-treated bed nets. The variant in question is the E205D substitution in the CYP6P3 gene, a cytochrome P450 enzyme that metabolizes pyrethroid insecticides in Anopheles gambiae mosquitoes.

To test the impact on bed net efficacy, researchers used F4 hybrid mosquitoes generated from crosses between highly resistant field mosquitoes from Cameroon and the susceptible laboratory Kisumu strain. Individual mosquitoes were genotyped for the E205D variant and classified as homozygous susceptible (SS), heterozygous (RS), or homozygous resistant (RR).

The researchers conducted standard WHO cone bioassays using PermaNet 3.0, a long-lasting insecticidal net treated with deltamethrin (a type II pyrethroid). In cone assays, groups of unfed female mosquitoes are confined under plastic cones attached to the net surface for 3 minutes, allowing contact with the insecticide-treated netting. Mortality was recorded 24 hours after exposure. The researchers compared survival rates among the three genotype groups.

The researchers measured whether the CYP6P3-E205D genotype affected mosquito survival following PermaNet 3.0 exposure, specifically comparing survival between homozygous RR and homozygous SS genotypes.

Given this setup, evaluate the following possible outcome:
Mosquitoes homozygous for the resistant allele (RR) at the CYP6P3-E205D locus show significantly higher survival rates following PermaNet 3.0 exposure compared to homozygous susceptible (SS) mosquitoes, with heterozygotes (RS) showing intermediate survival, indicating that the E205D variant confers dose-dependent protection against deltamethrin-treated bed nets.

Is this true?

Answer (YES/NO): YES